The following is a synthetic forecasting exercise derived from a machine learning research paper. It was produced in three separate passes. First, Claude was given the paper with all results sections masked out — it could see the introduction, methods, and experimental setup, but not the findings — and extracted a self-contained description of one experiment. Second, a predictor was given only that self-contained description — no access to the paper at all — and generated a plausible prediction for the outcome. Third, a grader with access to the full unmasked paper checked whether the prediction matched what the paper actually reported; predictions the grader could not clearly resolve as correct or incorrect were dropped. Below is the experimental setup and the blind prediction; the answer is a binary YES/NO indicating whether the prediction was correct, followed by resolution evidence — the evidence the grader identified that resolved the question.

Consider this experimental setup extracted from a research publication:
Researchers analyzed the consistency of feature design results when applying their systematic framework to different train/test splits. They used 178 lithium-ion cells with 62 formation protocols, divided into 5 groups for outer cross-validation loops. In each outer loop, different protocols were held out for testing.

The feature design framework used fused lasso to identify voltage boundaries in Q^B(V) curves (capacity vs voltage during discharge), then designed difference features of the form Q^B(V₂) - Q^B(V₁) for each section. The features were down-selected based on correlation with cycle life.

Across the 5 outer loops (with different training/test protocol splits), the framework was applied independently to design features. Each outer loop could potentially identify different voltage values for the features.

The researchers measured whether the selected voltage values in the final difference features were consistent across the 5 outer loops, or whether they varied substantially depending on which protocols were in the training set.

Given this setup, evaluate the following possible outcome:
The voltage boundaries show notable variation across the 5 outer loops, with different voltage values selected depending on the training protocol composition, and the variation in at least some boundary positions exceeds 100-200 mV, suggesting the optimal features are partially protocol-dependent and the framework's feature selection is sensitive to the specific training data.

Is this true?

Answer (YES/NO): NO